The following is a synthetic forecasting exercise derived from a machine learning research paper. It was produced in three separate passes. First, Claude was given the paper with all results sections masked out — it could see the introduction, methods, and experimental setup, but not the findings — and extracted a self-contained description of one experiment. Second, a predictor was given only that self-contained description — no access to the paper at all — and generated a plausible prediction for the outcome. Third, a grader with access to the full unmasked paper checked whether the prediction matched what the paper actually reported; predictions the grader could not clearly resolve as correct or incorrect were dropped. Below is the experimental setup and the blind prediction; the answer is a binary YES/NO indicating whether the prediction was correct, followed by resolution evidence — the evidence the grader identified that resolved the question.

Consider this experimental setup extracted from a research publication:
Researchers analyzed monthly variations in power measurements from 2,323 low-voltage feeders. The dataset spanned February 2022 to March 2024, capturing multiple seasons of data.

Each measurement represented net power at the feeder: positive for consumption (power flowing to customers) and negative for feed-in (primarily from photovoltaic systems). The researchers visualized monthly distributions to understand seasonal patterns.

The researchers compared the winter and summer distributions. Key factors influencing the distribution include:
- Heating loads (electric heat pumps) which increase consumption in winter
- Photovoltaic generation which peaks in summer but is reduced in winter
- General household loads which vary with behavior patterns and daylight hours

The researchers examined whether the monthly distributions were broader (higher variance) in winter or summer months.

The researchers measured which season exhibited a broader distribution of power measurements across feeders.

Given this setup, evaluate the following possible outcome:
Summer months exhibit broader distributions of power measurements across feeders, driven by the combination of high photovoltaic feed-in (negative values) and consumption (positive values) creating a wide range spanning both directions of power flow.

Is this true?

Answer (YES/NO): NO